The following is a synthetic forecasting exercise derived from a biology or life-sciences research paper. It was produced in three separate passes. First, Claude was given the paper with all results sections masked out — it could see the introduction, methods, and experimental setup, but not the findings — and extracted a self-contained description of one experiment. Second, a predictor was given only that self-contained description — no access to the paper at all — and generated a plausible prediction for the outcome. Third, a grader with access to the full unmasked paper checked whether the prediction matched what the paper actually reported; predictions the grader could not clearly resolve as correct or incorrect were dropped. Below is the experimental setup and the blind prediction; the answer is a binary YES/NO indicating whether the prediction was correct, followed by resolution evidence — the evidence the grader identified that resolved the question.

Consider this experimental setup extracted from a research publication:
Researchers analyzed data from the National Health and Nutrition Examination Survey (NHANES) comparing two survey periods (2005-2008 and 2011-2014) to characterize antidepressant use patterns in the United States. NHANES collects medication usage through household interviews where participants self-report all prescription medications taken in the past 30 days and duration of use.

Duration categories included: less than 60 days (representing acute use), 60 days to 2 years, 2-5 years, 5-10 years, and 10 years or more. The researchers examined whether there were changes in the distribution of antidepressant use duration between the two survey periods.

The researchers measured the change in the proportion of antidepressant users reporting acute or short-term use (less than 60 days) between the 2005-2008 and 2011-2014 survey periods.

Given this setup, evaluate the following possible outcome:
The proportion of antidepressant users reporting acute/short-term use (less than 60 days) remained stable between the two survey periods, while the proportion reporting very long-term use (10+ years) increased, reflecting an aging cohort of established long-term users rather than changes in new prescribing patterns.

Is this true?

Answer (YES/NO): NO